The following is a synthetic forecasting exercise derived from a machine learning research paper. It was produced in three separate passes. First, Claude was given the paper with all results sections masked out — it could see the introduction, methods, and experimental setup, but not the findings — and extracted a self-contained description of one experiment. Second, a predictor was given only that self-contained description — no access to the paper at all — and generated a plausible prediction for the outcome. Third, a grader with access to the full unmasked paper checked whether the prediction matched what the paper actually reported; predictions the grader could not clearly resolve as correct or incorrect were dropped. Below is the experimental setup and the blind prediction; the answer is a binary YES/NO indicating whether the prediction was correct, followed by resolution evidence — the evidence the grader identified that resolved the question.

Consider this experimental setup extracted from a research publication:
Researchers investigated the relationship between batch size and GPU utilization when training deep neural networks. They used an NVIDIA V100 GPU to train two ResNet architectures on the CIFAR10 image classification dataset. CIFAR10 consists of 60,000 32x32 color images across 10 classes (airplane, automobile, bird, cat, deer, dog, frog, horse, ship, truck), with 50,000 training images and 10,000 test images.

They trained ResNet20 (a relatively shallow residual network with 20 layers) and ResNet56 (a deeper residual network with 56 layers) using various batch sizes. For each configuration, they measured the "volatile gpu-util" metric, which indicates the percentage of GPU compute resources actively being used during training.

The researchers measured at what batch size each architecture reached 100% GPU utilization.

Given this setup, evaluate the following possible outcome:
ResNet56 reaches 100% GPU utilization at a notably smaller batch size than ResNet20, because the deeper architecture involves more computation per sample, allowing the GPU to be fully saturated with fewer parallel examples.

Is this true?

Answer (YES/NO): YES